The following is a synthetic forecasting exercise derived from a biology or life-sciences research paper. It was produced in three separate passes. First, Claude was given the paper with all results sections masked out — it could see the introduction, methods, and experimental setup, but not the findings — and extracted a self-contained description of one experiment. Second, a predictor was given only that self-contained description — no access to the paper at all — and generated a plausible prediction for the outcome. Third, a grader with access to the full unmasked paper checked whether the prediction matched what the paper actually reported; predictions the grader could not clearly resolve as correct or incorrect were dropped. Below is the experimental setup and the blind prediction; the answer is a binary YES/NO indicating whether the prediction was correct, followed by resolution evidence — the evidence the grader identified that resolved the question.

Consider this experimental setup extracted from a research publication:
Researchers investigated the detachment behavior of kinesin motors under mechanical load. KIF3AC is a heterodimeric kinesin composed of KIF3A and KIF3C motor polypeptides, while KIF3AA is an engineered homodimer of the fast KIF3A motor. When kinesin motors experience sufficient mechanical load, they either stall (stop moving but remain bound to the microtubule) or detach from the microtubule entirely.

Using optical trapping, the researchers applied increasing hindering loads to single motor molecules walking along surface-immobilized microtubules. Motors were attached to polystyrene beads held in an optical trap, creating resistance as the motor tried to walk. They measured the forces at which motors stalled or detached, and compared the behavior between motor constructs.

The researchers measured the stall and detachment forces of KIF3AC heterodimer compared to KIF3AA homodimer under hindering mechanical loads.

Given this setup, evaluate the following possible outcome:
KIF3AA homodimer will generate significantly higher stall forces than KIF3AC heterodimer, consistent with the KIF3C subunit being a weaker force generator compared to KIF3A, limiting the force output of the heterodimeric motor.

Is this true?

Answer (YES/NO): YES